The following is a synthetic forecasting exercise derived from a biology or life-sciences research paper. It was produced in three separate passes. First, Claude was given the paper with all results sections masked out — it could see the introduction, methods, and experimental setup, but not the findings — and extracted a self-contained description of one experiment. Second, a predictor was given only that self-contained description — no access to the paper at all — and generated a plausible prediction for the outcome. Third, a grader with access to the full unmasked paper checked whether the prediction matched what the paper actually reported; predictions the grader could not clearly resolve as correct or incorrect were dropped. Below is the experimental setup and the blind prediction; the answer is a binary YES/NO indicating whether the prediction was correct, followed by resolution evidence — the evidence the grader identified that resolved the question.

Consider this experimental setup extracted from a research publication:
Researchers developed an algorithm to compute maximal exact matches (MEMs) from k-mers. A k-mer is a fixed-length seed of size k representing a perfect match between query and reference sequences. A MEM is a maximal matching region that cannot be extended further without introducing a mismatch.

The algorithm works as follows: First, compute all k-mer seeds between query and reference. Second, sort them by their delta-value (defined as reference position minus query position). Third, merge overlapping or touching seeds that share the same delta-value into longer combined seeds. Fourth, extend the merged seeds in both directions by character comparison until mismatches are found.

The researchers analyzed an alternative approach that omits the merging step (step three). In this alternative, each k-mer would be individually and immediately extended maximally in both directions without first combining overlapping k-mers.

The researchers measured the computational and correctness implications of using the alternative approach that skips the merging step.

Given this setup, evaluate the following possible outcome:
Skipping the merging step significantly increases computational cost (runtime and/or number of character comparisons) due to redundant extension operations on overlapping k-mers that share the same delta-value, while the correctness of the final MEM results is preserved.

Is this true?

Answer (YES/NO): YES